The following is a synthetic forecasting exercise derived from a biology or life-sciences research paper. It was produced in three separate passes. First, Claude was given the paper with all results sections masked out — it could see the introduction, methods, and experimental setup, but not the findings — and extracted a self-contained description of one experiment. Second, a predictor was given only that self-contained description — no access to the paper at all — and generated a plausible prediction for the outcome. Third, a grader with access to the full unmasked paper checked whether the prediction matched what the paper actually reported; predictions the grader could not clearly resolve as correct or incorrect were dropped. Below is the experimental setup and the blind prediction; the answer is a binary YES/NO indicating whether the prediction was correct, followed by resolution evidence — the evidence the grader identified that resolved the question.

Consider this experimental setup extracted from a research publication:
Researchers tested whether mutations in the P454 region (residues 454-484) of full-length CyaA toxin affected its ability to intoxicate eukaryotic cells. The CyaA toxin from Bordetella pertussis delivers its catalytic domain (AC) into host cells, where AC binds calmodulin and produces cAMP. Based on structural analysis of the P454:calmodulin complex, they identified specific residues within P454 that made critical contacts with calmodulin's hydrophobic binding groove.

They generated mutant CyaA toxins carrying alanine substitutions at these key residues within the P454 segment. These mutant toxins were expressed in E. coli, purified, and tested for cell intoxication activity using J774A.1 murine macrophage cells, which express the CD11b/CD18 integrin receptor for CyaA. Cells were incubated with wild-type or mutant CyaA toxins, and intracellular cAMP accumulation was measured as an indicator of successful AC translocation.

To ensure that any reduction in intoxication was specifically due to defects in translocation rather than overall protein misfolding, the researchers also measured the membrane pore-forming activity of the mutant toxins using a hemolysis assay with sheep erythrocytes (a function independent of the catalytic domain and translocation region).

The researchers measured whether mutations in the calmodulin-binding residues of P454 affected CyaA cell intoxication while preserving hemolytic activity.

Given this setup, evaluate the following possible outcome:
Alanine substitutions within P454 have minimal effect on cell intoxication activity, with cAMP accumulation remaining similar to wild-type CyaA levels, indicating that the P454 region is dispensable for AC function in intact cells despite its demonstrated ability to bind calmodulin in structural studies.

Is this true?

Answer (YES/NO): NO